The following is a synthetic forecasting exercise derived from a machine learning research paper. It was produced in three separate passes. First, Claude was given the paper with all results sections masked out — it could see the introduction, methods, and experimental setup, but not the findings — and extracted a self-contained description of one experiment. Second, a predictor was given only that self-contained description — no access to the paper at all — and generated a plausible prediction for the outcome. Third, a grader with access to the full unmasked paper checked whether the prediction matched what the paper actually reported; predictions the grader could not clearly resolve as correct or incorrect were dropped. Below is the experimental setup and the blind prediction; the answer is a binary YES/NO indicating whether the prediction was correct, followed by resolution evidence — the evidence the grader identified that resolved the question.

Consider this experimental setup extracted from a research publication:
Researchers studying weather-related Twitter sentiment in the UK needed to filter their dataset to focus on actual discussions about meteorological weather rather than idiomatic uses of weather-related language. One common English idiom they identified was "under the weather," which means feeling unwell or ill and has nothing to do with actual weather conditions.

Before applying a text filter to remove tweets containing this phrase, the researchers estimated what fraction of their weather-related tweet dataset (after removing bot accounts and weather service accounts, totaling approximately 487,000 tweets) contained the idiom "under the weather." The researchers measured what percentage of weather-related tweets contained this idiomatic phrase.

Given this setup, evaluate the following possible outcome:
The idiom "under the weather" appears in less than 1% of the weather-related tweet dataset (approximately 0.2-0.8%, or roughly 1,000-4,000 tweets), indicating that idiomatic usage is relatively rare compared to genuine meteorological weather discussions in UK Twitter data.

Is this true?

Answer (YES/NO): NO